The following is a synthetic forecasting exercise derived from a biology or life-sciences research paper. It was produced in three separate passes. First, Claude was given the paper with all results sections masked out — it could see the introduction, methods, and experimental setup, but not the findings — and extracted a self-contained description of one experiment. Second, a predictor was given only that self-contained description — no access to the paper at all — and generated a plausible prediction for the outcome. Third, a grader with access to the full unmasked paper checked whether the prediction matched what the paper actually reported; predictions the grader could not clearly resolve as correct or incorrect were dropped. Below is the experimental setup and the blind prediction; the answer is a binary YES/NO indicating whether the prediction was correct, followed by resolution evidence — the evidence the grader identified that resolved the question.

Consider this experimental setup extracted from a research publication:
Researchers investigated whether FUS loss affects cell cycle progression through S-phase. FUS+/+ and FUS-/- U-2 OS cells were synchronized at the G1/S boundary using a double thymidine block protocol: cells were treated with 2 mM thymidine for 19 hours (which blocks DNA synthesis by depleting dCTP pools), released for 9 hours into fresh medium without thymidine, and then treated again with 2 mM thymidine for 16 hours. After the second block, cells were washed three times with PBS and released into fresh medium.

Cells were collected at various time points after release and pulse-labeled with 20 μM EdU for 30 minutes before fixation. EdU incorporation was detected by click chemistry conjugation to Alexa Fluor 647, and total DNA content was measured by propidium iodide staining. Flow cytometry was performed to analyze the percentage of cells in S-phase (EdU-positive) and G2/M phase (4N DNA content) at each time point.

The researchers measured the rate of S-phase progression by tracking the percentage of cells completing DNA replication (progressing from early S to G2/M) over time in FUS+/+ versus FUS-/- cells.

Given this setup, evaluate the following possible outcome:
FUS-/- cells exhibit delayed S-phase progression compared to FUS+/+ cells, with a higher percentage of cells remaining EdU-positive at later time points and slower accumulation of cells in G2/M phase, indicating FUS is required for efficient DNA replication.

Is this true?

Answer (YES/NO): YES